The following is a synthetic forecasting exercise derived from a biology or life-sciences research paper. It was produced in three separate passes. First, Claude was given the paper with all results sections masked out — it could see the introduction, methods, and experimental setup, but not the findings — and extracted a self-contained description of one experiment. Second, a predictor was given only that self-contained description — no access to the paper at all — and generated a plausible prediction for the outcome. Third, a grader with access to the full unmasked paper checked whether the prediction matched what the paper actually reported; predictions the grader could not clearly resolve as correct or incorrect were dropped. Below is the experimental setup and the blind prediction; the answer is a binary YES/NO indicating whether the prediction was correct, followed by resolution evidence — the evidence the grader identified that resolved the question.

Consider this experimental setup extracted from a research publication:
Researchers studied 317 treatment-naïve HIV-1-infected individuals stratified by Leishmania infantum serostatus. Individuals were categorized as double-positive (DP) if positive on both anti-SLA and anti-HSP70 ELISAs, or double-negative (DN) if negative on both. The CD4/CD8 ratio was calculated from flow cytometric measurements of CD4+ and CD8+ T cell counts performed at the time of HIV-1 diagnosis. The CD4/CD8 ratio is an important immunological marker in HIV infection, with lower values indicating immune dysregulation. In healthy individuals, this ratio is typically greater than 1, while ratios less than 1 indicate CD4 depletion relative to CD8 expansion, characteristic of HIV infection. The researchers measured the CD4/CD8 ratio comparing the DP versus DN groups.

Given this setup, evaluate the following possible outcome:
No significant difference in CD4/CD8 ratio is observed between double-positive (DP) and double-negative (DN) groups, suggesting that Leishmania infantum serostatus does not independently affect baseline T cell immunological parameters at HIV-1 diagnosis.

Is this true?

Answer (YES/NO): NO